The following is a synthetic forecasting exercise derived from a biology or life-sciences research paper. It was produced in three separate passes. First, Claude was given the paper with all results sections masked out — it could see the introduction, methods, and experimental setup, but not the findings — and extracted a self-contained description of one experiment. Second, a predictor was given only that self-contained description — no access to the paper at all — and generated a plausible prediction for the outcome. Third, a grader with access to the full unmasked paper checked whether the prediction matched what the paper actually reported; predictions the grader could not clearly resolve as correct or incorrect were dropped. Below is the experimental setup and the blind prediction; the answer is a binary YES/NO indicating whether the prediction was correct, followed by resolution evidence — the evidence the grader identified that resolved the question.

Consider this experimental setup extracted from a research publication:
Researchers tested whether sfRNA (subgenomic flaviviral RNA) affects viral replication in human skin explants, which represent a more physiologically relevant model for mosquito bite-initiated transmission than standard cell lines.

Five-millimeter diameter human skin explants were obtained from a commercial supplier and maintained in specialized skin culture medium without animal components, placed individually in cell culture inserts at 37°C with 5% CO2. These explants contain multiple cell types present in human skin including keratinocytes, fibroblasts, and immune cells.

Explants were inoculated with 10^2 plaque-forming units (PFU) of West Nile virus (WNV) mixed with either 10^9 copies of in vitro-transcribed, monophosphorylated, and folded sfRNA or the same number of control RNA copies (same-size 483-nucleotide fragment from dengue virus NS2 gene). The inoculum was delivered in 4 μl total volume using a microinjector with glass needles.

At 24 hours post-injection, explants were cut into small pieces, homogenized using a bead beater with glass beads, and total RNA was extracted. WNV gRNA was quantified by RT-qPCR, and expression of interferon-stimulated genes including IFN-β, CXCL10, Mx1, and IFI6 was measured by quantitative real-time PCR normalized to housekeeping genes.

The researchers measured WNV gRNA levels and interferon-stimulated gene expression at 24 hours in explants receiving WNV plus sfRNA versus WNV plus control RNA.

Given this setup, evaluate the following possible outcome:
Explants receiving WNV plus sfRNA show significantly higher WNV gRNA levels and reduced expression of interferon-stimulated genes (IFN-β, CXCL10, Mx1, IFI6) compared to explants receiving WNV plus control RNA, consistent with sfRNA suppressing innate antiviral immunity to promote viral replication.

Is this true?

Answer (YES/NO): YES